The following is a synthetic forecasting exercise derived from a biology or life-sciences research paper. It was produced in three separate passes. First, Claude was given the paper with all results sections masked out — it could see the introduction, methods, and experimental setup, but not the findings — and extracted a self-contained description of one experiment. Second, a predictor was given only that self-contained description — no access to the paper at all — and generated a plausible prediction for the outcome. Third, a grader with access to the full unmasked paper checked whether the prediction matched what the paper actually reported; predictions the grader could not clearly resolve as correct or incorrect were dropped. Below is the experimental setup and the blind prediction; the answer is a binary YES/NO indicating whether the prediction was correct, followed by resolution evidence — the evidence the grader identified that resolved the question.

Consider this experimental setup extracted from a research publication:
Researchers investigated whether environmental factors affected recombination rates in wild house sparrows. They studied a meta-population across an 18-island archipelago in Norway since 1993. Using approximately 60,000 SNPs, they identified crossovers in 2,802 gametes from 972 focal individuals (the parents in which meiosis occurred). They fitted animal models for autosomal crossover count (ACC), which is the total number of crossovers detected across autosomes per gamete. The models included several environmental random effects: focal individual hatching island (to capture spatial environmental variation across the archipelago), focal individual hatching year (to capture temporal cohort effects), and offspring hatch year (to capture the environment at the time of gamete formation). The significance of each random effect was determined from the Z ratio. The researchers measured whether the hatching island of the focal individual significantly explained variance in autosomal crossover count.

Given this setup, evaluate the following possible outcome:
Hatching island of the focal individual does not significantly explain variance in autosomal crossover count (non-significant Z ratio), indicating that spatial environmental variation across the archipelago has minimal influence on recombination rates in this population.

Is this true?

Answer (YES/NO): YES